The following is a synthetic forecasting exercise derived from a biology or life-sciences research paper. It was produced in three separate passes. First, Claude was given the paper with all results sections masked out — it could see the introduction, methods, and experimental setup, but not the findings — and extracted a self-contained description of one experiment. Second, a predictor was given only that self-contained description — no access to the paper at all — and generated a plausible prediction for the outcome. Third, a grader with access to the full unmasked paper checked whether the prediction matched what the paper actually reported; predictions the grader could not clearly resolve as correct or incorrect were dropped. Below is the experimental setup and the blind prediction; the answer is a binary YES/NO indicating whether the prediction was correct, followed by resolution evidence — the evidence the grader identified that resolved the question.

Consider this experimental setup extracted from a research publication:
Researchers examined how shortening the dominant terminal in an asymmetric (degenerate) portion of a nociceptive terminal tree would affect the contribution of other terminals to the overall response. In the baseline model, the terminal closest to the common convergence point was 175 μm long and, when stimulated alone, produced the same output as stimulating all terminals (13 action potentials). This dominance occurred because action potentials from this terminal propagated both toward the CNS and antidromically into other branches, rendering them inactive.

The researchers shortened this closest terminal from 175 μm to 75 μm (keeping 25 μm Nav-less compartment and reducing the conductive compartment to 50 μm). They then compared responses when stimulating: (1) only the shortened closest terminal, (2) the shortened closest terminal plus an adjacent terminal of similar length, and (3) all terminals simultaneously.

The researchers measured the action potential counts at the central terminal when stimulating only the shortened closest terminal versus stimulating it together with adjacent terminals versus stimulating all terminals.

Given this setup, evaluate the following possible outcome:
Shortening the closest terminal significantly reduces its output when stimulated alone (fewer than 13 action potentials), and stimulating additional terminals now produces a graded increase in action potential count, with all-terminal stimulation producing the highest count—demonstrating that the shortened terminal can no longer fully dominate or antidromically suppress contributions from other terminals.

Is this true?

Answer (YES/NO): YES